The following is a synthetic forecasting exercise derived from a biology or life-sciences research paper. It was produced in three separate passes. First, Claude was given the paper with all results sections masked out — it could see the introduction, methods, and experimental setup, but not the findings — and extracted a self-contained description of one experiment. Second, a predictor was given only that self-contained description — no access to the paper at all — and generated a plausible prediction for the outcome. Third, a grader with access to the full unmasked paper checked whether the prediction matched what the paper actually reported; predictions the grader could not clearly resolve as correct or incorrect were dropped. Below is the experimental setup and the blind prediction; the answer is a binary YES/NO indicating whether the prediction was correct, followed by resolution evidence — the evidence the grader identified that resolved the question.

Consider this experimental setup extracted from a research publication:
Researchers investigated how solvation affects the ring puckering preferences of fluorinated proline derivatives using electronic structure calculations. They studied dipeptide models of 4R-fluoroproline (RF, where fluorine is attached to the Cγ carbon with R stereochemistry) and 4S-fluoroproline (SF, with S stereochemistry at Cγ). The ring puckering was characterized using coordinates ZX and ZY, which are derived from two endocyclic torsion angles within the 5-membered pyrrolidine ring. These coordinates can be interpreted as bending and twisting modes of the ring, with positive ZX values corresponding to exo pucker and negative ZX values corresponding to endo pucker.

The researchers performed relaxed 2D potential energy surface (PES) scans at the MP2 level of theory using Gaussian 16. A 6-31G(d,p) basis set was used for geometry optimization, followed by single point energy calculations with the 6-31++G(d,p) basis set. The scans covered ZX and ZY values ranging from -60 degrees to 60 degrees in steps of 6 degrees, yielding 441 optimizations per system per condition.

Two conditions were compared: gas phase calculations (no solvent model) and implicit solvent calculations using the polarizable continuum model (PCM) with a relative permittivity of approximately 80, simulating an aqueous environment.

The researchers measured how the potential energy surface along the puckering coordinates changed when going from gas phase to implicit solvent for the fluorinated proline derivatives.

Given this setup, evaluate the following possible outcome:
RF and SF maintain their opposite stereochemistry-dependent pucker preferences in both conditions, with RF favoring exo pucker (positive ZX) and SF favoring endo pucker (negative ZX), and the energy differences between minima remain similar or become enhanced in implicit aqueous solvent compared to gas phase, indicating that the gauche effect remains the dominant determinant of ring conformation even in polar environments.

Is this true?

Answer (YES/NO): NO